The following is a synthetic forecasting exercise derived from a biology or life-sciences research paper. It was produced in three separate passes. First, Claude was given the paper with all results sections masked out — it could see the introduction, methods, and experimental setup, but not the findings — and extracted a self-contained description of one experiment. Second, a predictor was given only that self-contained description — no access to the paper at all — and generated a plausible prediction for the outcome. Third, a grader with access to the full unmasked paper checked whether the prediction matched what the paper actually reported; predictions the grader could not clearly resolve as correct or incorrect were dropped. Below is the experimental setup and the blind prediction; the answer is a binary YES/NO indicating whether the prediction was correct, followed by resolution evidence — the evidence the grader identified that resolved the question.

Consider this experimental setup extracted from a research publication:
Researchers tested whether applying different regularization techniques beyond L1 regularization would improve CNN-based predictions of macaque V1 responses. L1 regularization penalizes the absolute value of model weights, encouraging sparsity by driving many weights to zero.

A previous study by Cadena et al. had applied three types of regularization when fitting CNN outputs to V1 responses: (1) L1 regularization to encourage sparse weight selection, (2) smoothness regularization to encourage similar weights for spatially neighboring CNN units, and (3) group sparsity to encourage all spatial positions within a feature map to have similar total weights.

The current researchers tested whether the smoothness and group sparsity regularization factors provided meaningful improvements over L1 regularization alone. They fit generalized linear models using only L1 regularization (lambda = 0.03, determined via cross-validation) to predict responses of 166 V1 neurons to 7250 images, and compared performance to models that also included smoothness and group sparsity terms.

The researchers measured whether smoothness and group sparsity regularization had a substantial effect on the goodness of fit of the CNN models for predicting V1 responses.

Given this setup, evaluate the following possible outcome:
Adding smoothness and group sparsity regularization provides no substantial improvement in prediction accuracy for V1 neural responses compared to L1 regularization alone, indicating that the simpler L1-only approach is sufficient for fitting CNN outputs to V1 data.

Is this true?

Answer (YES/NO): YES